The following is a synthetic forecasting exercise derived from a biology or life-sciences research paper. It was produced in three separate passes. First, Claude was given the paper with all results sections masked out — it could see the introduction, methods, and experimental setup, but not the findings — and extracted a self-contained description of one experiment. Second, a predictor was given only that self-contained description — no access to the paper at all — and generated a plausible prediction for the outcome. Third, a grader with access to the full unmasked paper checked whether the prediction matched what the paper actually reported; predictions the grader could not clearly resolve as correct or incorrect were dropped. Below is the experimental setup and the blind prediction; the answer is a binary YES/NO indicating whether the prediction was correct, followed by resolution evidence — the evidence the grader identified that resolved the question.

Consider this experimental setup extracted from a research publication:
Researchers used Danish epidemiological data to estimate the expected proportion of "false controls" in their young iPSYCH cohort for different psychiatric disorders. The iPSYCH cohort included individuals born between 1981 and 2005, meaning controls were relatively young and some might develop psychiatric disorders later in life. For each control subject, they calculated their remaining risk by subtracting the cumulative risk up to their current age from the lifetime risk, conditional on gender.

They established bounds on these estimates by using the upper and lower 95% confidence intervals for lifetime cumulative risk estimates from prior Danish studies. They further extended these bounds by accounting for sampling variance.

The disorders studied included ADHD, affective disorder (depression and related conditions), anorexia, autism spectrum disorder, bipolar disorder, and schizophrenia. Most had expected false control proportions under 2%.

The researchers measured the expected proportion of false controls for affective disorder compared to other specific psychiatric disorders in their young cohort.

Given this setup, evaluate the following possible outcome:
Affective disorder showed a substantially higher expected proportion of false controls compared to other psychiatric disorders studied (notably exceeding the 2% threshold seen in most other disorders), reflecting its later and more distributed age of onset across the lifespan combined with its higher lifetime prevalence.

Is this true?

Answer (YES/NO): YES